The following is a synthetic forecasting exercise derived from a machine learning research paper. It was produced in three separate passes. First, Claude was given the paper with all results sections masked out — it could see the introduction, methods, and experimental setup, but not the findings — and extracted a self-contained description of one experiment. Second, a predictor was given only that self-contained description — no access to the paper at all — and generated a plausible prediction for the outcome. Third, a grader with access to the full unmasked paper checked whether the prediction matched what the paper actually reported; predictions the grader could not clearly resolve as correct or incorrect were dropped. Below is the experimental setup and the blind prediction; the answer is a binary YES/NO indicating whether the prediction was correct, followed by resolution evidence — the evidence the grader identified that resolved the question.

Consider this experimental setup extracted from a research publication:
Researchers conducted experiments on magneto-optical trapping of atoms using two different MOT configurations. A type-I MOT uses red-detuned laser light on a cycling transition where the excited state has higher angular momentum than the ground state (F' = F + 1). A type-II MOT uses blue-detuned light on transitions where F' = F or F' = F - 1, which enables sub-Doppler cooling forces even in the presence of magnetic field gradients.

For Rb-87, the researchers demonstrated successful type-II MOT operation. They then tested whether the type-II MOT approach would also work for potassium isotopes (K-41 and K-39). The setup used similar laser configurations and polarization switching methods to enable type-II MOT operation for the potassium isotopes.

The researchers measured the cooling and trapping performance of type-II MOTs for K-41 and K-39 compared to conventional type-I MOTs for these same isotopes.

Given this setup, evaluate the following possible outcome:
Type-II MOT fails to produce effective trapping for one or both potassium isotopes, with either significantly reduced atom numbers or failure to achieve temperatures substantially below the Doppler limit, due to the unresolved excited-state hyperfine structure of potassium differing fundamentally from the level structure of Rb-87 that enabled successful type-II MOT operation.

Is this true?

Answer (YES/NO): YES